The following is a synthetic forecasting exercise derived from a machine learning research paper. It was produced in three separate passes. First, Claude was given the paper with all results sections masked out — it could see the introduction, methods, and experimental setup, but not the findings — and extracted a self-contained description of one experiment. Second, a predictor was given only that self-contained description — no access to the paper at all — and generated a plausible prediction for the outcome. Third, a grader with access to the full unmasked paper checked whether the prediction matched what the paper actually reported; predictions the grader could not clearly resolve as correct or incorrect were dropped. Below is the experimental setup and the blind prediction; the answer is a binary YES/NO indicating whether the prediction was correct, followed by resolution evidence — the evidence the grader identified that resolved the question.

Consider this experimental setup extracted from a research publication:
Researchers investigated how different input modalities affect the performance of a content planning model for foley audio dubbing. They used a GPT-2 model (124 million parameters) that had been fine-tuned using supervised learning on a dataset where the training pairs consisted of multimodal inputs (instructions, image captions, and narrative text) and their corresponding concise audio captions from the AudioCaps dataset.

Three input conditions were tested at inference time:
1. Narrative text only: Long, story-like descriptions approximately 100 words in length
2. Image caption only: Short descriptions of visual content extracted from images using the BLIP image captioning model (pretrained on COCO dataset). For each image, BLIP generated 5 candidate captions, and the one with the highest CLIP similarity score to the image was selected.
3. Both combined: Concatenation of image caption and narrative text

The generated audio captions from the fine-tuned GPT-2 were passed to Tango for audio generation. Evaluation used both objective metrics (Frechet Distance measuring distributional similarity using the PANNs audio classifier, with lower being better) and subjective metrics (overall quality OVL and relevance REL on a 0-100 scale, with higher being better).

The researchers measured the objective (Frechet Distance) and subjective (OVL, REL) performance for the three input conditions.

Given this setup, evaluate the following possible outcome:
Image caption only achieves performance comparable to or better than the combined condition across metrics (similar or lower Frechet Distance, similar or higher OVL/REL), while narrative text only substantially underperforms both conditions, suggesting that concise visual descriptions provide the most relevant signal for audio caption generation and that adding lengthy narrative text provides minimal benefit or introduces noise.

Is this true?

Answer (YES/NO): NO